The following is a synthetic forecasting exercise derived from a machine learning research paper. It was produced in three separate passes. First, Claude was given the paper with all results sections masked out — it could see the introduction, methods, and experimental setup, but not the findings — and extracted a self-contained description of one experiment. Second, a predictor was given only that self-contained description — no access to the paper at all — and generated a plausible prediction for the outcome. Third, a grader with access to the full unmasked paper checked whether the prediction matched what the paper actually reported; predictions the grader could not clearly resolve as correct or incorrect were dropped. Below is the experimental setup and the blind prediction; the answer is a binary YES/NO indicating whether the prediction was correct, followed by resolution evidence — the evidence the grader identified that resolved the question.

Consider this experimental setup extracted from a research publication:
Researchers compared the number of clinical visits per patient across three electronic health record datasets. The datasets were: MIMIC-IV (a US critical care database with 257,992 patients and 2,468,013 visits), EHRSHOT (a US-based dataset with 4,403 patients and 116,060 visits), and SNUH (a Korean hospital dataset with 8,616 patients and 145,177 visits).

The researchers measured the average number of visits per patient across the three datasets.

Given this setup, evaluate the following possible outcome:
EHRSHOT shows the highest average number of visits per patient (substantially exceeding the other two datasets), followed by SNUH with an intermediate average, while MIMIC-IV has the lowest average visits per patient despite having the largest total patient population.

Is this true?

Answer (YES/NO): YES